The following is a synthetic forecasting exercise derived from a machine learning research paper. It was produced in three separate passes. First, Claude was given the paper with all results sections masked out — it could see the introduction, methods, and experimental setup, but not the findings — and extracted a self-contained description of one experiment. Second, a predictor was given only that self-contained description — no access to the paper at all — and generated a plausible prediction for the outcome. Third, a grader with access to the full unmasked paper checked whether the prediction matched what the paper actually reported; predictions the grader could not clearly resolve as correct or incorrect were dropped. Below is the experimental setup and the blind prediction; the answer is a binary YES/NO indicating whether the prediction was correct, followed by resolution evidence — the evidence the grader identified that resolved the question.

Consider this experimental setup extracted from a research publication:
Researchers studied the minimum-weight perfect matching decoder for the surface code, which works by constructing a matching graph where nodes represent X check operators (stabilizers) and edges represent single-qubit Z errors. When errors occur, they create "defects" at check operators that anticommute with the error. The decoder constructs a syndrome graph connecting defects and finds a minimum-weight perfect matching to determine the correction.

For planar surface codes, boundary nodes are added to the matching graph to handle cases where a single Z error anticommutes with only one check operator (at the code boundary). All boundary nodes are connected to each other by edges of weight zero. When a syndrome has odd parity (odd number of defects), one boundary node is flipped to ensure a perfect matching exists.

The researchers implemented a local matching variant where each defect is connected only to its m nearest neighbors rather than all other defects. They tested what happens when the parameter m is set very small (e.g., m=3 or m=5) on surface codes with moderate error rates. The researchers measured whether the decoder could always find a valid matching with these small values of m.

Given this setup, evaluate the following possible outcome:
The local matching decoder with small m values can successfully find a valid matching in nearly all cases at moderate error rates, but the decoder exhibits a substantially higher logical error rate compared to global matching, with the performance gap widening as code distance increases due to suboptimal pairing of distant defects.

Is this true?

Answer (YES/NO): NO